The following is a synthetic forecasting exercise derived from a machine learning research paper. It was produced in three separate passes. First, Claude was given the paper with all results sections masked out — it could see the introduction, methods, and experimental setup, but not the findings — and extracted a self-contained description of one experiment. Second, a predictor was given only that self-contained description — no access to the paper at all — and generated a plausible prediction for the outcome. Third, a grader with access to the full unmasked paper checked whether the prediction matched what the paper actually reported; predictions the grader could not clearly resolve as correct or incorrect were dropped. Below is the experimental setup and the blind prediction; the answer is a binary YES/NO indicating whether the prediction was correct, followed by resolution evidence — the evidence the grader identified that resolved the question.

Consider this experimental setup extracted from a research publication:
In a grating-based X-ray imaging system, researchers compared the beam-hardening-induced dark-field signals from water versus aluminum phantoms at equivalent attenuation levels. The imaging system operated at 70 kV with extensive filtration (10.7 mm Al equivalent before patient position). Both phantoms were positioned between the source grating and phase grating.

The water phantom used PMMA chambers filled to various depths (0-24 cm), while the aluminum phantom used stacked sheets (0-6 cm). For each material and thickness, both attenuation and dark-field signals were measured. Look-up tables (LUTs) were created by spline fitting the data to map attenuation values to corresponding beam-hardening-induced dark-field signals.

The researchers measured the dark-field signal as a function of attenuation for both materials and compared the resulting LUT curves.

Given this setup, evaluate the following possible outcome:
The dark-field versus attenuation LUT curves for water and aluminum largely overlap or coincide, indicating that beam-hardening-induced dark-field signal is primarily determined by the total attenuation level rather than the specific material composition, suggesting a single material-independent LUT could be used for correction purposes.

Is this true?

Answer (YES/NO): NO